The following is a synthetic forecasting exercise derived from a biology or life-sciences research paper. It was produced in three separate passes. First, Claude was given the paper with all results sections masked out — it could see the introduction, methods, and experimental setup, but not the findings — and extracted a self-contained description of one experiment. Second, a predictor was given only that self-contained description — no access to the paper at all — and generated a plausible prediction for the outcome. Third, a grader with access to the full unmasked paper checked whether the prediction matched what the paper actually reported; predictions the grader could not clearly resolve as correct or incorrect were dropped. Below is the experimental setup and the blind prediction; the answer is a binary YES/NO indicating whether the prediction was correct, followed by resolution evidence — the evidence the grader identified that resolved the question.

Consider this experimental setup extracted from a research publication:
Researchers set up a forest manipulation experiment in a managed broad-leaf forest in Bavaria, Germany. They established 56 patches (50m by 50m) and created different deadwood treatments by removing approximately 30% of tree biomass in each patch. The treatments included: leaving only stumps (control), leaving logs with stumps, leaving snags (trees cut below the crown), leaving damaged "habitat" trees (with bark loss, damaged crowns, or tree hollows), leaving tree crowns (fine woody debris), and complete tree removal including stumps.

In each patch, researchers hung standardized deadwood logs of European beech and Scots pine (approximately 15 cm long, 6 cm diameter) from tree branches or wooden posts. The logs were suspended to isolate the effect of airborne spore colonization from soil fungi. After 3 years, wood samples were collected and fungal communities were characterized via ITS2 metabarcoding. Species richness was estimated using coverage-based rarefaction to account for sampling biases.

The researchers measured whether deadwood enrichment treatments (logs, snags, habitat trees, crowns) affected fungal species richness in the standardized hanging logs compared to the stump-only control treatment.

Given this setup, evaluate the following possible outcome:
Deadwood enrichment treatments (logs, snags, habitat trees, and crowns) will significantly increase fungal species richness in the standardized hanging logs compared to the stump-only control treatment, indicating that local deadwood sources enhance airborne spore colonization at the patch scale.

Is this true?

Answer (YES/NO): NO